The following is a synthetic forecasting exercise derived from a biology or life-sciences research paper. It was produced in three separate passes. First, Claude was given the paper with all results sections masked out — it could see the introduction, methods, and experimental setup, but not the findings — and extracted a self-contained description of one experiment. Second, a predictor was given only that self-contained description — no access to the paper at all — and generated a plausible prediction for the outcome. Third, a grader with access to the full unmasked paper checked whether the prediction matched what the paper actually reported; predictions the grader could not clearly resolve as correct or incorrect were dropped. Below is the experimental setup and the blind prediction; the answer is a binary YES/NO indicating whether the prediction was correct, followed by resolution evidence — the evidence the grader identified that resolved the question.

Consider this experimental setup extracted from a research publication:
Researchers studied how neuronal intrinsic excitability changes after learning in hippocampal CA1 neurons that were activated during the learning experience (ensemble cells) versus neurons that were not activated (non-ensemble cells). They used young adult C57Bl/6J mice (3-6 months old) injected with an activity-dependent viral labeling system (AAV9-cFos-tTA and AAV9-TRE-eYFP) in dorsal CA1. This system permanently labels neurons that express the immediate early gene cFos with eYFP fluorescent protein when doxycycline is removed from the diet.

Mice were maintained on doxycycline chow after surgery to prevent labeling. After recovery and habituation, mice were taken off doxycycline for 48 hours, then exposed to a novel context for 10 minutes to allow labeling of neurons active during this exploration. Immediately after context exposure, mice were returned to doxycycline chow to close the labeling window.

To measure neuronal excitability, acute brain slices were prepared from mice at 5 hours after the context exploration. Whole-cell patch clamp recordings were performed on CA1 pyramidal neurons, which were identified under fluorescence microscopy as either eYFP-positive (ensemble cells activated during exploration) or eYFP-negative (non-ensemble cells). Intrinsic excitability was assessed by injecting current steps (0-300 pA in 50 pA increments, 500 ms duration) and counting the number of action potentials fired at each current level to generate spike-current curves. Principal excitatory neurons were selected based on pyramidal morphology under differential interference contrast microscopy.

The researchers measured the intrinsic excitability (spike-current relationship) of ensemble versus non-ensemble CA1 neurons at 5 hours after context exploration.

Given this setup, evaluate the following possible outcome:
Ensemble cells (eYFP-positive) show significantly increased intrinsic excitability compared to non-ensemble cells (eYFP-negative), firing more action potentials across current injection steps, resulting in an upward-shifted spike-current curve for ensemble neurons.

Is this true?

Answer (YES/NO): YES